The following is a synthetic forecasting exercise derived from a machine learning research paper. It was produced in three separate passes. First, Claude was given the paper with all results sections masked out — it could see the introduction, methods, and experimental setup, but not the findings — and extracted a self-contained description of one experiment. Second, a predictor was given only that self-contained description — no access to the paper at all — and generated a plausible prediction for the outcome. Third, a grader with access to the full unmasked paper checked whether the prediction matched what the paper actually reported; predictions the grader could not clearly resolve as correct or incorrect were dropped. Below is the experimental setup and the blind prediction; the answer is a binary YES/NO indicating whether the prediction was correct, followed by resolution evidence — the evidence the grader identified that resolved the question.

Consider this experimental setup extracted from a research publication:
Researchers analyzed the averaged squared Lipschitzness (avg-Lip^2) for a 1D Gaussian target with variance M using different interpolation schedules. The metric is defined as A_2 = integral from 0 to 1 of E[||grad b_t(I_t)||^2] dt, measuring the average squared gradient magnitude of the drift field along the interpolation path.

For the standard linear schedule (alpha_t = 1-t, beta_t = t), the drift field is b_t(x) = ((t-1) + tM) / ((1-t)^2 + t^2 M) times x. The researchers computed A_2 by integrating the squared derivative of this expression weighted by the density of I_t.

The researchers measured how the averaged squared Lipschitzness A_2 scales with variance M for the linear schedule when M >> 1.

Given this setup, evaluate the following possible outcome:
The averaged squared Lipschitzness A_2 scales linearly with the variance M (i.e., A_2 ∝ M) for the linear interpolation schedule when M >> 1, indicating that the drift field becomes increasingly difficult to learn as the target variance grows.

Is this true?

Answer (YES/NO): NO